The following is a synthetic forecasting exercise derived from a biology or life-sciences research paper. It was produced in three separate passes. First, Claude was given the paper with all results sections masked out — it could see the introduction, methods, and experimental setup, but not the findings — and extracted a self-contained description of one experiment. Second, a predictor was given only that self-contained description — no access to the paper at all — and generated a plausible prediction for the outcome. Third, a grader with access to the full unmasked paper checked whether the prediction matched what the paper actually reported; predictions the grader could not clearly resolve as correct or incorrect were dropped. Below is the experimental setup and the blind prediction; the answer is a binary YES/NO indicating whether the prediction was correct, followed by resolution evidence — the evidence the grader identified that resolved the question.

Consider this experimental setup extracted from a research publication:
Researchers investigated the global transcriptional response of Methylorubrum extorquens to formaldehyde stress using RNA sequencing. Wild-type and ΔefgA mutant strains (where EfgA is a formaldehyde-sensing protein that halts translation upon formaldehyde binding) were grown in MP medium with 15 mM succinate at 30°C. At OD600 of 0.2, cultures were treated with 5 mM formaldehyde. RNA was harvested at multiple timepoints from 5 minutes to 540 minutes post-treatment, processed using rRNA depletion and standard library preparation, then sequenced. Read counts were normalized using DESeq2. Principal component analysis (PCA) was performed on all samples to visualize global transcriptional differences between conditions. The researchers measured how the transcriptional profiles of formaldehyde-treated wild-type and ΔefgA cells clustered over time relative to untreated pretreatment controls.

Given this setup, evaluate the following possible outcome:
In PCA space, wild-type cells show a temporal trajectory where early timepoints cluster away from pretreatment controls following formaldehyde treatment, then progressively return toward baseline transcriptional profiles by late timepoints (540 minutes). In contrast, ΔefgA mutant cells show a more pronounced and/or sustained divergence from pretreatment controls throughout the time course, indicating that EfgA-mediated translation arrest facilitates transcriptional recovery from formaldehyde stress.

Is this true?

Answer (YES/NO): NO